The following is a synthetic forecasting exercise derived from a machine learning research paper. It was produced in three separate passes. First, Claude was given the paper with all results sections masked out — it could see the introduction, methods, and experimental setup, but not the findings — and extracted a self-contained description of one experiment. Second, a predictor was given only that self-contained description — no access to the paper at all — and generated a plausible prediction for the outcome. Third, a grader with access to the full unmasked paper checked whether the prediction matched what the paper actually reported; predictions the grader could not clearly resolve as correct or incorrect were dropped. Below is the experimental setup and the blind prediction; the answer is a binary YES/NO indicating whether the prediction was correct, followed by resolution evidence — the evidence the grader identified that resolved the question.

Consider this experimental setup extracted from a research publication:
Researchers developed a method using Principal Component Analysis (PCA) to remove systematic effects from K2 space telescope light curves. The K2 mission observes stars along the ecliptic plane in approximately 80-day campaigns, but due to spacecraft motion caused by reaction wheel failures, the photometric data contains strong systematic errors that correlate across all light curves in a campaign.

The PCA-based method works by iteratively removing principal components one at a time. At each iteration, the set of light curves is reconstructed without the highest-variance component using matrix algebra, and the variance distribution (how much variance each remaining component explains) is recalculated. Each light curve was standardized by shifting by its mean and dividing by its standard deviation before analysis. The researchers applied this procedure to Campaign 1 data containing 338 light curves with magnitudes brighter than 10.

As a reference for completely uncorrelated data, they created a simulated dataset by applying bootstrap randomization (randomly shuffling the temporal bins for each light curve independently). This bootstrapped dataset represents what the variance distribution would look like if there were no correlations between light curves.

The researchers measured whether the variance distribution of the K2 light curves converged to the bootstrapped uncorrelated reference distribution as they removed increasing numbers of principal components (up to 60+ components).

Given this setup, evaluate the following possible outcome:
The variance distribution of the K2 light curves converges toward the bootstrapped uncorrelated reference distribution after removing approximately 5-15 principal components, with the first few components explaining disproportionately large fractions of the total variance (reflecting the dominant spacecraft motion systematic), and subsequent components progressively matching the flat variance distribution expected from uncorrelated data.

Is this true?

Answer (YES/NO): NO